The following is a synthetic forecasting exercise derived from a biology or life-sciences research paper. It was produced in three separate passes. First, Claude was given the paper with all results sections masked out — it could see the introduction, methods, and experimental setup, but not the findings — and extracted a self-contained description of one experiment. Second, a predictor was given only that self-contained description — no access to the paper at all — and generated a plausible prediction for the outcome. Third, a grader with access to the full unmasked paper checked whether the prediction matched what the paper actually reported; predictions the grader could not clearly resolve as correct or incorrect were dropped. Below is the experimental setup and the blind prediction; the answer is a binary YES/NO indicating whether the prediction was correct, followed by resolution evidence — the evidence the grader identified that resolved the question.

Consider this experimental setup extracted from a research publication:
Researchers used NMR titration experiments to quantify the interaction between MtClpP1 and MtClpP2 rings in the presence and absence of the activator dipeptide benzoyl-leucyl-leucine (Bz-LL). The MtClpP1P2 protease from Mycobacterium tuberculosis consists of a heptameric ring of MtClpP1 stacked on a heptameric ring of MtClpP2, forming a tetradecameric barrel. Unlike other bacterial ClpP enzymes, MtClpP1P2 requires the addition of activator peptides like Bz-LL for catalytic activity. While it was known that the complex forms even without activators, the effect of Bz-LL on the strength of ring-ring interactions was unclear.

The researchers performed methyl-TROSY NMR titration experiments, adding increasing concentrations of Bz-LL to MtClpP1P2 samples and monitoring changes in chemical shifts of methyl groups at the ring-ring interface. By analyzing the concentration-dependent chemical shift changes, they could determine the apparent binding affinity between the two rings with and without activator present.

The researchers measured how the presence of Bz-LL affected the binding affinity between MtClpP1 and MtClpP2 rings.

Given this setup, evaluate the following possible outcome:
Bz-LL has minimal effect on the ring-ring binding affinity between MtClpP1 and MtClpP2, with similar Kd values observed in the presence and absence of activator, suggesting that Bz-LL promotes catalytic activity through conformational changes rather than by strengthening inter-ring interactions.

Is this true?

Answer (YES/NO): NO